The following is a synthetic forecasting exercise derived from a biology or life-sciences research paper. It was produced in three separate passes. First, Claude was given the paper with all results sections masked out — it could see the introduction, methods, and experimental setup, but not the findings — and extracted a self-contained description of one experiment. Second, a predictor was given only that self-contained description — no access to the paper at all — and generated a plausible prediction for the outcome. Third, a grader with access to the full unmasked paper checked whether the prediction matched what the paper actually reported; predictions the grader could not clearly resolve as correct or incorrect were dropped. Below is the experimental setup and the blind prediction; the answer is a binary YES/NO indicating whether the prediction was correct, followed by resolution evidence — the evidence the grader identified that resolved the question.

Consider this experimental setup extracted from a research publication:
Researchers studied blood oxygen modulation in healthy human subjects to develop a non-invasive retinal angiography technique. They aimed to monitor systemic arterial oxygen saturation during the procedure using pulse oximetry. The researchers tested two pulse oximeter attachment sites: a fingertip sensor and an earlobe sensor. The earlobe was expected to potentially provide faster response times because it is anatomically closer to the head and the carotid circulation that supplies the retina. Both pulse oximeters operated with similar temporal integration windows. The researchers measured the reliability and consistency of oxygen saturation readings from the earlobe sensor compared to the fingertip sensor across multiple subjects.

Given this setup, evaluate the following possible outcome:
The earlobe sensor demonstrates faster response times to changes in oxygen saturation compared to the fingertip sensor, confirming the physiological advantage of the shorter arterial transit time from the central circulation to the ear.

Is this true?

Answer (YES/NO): YES